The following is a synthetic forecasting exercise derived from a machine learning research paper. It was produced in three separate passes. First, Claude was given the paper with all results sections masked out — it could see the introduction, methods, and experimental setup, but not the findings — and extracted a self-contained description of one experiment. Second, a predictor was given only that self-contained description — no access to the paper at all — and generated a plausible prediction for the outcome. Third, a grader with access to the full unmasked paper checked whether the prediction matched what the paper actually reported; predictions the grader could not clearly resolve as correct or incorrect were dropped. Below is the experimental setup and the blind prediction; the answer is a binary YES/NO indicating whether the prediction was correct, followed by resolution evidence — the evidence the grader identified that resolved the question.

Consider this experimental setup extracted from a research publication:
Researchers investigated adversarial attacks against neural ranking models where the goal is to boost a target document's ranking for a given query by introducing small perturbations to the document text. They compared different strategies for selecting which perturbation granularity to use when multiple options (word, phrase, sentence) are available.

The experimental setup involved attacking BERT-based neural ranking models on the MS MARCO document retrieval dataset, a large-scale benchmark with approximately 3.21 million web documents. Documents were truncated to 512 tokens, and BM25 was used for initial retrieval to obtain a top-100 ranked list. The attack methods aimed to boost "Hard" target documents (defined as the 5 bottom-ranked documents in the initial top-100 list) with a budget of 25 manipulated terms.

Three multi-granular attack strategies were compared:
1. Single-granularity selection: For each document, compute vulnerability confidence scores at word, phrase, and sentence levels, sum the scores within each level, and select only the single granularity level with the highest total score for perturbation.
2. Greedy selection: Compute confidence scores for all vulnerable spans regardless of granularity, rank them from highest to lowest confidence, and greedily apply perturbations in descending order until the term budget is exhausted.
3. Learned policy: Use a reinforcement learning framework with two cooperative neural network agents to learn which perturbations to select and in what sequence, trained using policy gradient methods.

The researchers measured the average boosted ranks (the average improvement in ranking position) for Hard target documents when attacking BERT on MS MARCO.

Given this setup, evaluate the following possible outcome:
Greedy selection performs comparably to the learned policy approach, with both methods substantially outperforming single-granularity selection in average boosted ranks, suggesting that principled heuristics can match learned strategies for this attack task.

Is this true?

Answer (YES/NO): NO